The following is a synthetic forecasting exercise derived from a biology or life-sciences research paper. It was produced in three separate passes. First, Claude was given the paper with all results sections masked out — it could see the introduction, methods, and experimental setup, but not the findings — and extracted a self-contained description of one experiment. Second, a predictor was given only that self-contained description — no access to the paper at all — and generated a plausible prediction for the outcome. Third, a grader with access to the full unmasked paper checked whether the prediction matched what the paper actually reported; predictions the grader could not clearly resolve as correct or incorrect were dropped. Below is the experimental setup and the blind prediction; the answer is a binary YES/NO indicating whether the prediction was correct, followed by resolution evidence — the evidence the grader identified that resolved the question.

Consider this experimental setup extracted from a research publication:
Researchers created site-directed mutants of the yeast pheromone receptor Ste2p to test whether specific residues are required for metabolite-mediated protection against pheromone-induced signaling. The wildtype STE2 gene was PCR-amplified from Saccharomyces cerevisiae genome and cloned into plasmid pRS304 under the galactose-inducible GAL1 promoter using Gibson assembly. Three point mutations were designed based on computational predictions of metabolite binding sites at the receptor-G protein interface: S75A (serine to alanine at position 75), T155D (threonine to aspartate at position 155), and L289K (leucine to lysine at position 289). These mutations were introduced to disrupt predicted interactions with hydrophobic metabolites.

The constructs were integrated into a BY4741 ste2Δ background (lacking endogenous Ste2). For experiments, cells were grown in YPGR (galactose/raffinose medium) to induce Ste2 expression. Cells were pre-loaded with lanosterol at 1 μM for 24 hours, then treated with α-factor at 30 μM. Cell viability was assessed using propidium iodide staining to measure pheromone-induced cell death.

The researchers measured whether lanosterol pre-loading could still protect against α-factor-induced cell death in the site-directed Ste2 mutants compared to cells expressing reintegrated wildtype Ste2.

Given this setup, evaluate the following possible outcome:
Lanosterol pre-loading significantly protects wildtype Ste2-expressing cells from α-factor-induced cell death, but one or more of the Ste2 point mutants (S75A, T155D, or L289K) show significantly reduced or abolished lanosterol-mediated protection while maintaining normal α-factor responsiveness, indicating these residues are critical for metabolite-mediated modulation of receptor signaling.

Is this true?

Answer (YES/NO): YES